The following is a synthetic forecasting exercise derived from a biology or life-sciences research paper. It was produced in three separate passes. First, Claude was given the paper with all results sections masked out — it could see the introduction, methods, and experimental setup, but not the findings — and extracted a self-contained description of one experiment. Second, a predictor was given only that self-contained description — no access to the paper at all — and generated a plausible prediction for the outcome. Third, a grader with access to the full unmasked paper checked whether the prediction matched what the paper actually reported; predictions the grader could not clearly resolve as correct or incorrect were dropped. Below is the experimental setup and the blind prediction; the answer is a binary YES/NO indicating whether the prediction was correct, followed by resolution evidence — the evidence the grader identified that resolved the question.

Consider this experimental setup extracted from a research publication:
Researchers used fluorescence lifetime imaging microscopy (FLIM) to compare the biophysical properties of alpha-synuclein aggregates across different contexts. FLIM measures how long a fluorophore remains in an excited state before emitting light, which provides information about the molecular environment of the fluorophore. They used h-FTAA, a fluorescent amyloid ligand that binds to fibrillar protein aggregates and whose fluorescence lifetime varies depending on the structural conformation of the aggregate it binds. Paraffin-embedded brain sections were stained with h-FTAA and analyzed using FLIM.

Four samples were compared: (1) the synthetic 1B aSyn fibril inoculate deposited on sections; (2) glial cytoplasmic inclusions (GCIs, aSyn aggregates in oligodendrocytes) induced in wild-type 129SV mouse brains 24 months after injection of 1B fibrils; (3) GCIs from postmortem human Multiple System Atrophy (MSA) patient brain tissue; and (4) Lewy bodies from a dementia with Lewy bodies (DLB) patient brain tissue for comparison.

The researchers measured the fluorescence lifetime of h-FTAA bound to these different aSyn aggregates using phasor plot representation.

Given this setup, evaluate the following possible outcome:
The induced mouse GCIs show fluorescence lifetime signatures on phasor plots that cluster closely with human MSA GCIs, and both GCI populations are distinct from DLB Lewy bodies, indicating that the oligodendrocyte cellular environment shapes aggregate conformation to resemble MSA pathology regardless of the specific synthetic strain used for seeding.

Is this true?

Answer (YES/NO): NO